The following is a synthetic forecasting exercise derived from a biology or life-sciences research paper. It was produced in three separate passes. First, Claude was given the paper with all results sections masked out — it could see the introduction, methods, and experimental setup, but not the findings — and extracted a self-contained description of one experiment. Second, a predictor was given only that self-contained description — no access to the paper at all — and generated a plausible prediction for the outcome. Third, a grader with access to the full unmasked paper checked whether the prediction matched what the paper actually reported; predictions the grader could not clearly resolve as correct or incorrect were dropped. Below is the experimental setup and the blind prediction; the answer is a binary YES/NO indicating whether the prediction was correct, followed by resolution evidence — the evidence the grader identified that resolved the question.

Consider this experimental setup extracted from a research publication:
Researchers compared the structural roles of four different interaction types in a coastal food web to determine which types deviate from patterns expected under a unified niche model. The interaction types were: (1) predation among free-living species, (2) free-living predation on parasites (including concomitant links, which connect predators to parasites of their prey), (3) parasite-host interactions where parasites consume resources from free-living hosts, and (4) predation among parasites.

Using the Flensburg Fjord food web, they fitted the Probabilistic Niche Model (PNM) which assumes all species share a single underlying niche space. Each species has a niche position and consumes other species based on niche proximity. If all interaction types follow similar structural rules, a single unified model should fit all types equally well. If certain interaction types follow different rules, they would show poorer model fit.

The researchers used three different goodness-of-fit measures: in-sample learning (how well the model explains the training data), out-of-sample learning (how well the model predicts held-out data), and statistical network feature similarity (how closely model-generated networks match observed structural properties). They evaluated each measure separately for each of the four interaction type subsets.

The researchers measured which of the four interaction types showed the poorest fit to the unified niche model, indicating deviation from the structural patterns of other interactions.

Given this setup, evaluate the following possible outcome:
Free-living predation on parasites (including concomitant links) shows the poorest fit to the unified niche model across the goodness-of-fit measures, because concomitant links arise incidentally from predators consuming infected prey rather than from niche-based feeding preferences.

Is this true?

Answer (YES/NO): NO